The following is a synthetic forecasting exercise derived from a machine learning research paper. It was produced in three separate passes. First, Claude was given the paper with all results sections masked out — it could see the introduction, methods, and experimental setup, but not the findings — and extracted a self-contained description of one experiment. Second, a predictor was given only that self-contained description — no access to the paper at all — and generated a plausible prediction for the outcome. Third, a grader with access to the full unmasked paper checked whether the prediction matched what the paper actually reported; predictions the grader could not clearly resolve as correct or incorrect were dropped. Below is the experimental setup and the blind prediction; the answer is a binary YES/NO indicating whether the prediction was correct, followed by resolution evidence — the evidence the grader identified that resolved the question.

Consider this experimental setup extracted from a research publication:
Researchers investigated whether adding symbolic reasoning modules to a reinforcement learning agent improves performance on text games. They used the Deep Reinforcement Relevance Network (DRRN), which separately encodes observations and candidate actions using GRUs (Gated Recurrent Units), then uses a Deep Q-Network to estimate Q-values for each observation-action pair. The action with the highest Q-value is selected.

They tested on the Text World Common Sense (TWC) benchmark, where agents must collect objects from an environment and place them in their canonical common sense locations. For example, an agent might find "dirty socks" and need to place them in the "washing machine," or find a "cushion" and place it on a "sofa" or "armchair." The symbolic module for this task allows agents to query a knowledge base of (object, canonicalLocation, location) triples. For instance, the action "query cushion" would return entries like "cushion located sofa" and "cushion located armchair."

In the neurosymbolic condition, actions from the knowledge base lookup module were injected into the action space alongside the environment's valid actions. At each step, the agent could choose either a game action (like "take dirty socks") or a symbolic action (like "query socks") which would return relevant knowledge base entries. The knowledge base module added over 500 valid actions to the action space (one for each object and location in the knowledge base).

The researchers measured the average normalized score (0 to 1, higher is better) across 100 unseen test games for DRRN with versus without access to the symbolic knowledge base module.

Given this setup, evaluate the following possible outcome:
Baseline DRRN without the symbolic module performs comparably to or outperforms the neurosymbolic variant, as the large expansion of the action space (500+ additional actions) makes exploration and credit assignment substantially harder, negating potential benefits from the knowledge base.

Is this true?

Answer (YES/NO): YES